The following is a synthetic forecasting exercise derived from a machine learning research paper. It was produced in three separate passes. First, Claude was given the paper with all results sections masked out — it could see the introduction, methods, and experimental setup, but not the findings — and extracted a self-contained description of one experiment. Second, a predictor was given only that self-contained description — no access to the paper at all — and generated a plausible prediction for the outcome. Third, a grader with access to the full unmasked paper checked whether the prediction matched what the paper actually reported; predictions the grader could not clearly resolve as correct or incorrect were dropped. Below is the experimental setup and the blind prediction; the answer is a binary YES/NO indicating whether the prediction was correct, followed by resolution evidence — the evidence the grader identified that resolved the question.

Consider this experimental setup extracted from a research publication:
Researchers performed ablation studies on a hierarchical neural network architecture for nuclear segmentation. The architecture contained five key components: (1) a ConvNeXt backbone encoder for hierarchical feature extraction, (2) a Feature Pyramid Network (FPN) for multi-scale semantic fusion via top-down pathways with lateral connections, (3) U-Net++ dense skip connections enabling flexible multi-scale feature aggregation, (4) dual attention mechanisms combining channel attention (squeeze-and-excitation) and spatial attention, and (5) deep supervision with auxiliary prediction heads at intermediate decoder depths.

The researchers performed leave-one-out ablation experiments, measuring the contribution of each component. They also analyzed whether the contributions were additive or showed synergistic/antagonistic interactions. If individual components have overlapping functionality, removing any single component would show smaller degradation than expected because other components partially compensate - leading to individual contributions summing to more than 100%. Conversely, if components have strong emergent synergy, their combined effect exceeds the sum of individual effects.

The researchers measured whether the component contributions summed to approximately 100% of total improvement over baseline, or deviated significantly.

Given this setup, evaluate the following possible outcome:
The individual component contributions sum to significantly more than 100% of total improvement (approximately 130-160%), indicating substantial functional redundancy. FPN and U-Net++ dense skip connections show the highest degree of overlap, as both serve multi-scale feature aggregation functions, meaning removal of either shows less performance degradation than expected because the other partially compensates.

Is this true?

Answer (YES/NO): YES